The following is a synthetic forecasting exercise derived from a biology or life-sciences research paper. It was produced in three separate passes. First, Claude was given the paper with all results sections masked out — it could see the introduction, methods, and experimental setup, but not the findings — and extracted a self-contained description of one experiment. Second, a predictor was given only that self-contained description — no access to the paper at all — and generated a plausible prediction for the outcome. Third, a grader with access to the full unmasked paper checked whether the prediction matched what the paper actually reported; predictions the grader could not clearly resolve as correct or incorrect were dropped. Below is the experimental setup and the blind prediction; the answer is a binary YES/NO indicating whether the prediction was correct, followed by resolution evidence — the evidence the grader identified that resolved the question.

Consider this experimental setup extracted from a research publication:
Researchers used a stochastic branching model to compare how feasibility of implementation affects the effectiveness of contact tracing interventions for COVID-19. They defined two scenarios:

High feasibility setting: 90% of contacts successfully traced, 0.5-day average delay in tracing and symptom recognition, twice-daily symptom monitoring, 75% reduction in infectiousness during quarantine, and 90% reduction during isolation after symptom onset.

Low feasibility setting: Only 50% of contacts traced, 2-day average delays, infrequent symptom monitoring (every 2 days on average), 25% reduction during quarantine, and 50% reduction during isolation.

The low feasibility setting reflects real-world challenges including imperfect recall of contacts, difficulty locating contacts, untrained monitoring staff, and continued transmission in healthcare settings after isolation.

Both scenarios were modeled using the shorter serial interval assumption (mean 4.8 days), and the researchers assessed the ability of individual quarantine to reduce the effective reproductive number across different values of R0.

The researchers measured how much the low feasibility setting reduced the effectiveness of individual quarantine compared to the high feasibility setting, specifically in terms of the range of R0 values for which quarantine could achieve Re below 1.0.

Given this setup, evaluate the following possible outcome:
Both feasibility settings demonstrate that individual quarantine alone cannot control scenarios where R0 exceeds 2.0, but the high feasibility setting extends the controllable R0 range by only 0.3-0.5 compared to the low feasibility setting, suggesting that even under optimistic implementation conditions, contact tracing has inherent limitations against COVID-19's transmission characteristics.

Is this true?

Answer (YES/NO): NO